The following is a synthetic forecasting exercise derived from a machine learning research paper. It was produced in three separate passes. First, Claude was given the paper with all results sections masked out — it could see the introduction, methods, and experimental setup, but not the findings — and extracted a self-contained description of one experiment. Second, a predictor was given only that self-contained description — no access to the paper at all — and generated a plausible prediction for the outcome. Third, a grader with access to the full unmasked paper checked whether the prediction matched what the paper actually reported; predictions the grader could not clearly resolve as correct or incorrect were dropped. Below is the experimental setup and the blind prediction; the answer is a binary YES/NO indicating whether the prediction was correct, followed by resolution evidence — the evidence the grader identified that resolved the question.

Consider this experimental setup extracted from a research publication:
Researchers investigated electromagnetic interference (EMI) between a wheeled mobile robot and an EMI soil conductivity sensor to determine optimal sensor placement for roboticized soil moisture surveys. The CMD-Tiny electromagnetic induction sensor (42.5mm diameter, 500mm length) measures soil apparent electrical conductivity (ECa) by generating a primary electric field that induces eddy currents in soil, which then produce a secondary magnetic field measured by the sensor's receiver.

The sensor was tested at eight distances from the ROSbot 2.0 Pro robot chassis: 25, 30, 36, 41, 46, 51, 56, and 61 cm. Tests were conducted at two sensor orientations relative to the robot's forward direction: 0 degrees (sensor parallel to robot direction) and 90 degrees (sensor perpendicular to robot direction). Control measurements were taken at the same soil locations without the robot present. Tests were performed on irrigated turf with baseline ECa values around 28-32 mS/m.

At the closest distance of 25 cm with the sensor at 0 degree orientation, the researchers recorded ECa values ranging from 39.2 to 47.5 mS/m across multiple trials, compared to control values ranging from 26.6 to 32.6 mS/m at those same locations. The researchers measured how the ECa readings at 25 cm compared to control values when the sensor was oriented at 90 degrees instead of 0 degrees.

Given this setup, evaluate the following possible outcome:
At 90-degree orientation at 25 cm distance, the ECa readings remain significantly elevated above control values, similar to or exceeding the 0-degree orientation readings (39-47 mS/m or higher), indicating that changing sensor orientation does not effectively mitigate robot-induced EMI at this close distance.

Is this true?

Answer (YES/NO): NO